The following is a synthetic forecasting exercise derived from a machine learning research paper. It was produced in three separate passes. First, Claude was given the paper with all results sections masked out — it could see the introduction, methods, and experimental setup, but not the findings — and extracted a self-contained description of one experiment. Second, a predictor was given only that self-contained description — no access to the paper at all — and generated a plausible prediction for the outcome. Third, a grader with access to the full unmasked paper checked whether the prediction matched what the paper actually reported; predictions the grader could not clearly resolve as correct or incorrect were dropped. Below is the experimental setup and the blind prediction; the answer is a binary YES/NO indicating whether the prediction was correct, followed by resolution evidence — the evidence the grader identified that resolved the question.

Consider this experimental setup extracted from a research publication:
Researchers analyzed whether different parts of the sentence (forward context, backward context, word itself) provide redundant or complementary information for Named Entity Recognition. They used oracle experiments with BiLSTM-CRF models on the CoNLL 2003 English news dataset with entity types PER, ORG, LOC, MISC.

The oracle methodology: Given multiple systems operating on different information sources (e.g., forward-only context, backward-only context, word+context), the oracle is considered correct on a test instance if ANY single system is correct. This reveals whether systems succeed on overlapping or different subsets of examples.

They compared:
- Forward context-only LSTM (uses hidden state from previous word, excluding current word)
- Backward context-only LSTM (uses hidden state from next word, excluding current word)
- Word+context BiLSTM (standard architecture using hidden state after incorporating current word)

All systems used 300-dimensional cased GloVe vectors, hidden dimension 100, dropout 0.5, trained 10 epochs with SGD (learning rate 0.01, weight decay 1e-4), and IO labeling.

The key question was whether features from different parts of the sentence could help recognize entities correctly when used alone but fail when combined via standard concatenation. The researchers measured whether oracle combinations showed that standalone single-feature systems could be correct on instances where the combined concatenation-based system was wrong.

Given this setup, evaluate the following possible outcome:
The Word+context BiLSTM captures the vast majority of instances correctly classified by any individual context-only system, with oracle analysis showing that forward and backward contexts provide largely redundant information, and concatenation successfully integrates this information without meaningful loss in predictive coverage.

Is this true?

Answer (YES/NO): NO